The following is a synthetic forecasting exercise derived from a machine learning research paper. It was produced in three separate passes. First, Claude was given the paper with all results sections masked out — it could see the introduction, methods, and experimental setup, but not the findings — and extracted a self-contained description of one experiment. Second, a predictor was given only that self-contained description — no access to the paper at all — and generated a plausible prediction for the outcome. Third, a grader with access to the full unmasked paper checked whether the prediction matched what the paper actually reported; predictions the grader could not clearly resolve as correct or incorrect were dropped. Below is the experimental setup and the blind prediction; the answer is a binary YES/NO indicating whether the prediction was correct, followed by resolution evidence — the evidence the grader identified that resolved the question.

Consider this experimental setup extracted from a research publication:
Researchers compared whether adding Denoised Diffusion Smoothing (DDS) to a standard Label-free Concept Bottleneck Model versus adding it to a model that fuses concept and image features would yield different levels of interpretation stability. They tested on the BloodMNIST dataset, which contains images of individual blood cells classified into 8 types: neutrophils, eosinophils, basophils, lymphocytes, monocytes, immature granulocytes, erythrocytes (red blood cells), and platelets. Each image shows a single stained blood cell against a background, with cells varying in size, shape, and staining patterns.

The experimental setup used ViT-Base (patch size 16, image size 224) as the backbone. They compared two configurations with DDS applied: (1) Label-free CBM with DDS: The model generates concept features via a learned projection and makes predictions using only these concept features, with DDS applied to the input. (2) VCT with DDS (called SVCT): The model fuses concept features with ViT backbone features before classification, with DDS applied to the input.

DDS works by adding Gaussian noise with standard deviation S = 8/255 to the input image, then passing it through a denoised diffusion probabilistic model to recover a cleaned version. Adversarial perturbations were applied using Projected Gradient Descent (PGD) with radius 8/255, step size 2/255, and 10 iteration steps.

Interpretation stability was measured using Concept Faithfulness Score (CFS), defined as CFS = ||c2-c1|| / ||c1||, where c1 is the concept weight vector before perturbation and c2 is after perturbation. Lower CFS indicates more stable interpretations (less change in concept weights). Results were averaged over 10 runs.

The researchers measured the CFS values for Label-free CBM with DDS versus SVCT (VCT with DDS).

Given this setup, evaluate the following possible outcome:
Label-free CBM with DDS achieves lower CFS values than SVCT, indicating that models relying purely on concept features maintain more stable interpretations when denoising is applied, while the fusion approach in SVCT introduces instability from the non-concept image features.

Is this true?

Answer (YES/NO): NO